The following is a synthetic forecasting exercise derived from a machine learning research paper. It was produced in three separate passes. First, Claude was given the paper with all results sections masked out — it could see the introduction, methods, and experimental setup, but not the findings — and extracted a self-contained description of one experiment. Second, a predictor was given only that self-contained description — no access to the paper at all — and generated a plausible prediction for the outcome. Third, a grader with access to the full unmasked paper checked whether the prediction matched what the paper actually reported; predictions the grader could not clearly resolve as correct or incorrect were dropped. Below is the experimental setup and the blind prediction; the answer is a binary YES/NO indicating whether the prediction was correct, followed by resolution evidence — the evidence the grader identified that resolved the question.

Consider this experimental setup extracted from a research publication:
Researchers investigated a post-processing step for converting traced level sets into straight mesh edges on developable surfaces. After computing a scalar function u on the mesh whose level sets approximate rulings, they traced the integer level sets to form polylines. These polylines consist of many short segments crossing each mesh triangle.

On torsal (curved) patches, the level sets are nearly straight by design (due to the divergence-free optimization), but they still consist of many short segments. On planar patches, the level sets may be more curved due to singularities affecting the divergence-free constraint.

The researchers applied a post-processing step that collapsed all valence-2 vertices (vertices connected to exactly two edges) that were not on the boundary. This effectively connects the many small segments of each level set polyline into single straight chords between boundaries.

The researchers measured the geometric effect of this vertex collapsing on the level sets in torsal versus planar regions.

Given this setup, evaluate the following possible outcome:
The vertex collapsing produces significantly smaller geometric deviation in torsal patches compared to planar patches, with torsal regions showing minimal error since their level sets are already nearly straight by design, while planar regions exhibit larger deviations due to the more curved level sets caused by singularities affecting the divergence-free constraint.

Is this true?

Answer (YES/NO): YES